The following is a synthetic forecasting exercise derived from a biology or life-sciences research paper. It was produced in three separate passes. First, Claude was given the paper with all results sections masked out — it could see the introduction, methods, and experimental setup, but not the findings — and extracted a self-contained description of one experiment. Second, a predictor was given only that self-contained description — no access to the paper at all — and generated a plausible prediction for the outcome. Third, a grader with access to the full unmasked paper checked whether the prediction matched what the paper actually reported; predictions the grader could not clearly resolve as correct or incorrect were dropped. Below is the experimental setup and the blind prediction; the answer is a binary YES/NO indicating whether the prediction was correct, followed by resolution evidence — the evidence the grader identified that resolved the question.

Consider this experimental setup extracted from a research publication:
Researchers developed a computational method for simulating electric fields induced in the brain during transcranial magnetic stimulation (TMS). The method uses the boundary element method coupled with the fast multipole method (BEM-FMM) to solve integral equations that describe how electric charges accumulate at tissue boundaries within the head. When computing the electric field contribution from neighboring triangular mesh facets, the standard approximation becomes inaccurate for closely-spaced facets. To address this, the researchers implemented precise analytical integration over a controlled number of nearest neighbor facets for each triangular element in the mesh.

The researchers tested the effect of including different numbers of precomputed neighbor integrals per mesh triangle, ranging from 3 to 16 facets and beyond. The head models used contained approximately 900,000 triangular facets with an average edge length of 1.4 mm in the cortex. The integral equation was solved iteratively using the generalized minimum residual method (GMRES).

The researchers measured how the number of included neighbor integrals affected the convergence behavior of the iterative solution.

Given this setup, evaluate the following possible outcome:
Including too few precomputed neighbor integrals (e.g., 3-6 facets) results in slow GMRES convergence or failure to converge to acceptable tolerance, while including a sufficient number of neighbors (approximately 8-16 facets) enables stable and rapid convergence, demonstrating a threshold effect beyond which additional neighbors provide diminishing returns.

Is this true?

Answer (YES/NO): NO